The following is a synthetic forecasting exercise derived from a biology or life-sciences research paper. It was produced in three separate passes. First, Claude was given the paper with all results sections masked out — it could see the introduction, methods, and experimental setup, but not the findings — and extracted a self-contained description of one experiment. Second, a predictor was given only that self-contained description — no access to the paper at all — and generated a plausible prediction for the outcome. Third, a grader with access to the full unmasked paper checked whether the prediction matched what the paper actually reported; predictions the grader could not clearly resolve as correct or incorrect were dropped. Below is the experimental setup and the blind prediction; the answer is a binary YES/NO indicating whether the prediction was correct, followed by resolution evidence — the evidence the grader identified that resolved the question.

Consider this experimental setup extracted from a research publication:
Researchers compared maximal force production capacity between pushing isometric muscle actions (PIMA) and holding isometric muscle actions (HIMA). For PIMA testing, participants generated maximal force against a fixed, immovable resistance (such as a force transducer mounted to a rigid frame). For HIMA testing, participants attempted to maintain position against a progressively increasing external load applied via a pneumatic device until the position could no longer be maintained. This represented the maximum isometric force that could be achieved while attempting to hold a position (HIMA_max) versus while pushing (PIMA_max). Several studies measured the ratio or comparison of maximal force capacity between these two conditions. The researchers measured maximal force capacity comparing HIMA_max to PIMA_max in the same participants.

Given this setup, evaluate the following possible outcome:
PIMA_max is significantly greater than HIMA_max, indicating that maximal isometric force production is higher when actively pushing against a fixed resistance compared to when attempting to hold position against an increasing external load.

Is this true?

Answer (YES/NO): YES